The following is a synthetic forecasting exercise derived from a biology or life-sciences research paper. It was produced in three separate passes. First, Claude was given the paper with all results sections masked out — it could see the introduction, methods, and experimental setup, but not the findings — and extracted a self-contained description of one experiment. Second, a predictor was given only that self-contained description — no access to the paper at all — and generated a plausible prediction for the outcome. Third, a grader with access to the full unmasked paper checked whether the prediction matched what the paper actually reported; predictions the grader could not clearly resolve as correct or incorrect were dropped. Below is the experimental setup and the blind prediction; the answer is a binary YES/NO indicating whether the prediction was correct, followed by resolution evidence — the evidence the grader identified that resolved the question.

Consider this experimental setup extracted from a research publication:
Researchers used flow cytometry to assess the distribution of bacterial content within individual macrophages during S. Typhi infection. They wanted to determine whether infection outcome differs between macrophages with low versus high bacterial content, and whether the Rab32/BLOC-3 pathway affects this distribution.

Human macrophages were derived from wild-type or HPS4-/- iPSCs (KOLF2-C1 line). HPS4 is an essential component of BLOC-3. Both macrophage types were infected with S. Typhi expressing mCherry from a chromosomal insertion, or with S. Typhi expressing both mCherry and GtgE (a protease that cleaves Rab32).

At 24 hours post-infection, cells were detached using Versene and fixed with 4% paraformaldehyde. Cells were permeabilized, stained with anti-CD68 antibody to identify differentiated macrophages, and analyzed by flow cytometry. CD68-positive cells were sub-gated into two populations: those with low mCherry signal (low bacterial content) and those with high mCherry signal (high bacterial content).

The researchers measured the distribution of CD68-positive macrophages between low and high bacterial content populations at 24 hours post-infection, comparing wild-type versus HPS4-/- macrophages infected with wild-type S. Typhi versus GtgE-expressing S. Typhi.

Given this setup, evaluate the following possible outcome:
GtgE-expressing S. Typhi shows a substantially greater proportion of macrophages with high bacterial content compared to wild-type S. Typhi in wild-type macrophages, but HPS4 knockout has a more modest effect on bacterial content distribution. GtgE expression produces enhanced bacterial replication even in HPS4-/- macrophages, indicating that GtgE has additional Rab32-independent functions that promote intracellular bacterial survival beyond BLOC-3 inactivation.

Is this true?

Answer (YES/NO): NO